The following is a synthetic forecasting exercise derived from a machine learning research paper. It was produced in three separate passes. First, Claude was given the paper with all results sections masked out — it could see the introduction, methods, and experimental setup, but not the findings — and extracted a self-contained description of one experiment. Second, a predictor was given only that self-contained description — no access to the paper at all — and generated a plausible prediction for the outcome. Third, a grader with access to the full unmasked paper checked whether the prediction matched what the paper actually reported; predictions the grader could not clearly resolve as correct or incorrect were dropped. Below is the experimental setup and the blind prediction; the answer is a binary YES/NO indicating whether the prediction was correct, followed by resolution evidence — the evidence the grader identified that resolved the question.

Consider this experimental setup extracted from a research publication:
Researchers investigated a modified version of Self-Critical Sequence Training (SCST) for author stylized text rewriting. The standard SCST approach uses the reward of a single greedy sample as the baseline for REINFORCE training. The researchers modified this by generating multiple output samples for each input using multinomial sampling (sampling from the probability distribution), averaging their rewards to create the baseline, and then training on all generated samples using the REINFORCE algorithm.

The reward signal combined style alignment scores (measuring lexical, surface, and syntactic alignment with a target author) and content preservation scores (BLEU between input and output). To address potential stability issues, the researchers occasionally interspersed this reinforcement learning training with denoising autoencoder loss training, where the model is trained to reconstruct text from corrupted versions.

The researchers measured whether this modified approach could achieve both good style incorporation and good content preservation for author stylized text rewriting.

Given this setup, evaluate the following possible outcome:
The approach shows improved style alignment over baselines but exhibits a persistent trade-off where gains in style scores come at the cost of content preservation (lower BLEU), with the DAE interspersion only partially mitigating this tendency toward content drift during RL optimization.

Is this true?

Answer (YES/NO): YES